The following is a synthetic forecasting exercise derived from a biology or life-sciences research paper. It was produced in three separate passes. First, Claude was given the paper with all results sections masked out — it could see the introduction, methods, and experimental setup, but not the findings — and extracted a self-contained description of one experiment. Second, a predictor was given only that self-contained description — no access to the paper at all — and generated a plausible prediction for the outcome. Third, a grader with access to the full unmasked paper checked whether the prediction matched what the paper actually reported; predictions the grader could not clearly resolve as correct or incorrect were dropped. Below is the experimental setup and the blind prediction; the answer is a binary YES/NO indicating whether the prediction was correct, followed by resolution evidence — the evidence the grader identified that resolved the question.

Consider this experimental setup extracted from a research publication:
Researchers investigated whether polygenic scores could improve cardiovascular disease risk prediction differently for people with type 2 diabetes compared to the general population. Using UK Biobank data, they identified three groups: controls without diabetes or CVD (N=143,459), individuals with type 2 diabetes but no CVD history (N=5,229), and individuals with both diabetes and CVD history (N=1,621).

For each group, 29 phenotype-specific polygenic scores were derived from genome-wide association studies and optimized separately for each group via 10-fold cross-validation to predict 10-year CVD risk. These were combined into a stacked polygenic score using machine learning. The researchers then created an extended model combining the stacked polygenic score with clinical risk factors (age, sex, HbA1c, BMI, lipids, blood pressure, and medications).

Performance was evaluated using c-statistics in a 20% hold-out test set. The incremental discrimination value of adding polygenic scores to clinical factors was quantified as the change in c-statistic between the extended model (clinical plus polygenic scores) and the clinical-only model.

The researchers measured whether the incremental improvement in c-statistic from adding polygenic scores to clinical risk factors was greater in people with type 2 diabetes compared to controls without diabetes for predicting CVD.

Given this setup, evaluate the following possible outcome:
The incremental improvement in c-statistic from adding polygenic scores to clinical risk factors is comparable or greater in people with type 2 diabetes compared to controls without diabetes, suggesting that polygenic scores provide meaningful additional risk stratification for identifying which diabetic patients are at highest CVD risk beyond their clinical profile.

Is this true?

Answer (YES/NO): YES